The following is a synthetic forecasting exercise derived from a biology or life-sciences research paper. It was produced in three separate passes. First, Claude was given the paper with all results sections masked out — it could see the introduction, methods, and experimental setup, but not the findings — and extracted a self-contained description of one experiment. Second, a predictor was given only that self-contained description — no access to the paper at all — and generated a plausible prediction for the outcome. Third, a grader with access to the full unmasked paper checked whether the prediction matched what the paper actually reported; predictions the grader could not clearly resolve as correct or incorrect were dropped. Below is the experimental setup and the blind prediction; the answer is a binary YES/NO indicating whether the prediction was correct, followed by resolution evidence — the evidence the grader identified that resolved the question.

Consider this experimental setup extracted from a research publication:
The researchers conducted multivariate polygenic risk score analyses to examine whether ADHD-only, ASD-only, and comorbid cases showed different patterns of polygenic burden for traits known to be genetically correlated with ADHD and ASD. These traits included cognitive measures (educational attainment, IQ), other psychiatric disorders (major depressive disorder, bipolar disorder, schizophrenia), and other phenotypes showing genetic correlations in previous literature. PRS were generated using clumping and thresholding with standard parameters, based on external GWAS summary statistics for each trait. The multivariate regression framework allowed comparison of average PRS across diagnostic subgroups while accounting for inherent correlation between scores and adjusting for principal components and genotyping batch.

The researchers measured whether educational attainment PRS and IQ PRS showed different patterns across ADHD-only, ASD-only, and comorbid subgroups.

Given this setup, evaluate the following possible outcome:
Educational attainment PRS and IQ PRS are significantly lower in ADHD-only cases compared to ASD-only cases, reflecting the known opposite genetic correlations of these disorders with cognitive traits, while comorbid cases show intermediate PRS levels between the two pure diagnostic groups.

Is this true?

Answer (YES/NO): YES